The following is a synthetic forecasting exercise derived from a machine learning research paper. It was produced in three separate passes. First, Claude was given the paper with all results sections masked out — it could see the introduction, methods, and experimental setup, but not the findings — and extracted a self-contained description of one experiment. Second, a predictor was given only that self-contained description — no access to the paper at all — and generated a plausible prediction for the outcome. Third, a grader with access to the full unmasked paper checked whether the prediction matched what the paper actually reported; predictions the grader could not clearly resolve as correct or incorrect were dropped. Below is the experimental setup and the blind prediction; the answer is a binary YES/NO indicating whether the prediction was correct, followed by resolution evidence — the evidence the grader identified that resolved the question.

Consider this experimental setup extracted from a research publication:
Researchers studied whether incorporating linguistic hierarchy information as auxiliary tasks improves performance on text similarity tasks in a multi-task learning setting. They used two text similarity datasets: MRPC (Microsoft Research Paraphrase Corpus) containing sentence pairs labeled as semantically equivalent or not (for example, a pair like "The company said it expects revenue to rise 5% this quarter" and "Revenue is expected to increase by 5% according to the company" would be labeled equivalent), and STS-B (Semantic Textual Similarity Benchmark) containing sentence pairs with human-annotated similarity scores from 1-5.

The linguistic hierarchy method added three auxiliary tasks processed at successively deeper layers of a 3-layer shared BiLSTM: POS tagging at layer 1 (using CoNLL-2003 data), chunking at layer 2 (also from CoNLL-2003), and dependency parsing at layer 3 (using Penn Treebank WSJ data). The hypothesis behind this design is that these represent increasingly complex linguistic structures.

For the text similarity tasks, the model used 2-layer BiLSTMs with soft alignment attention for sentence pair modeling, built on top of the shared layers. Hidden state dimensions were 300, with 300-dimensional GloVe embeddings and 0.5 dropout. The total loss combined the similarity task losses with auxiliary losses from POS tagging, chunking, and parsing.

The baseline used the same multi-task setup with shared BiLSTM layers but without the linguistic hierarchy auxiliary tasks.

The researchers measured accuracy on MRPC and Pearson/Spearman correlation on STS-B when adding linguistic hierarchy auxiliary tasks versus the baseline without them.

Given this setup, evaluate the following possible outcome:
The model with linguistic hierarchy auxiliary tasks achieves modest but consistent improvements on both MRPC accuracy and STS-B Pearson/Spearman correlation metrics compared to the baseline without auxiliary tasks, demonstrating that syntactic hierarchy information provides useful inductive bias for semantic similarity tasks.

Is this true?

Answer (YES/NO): NO